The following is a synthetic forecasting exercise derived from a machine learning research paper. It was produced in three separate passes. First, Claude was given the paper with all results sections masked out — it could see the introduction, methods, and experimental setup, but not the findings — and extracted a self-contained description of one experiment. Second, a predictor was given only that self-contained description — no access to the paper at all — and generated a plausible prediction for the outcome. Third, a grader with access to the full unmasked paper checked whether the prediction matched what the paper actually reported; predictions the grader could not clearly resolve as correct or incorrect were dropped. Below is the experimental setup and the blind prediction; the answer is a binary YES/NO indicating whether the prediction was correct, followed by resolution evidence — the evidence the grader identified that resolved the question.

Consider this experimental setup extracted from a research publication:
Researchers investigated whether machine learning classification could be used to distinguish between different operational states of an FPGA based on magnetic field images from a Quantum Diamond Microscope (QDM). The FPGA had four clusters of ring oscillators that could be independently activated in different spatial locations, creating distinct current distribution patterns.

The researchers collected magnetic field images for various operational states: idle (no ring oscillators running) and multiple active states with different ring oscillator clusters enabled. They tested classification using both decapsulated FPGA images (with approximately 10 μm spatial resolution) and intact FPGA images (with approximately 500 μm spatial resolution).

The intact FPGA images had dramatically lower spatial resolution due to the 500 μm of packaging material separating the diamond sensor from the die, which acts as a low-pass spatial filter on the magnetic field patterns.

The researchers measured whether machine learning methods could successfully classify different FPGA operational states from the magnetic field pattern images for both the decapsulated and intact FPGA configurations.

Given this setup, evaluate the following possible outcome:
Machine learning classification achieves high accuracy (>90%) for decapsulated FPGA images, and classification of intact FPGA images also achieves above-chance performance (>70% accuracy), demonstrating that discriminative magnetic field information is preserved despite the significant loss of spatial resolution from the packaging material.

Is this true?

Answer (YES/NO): YES